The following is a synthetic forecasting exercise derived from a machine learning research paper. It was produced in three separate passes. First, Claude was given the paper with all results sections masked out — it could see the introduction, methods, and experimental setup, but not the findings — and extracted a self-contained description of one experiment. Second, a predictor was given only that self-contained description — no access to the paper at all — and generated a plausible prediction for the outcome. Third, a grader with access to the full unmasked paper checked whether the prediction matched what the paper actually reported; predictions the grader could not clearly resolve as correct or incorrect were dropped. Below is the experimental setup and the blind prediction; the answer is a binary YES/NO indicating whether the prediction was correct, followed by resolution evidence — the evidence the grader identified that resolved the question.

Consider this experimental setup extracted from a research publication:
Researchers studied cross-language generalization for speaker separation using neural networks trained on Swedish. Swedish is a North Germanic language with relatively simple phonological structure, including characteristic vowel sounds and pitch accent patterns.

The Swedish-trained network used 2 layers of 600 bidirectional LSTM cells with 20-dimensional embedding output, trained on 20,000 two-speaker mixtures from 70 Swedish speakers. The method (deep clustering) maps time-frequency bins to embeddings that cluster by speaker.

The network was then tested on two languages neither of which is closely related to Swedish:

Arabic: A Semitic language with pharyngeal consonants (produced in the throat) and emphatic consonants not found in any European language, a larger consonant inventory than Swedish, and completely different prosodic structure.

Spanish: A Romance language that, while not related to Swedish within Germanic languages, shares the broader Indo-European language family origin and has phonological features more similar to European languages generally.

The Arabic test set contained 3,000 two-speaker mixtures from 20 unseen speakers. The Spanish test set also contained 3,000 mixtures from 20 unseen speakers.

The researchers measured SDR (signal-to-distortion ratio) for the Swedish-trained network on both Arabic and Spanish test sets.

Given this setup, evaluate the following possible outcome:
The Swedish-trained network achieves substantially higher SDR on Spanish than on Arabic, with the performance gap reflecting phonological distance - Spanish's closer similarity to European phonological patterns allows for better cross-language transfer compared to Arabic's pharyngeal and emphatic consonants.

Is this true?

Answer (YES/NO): NO